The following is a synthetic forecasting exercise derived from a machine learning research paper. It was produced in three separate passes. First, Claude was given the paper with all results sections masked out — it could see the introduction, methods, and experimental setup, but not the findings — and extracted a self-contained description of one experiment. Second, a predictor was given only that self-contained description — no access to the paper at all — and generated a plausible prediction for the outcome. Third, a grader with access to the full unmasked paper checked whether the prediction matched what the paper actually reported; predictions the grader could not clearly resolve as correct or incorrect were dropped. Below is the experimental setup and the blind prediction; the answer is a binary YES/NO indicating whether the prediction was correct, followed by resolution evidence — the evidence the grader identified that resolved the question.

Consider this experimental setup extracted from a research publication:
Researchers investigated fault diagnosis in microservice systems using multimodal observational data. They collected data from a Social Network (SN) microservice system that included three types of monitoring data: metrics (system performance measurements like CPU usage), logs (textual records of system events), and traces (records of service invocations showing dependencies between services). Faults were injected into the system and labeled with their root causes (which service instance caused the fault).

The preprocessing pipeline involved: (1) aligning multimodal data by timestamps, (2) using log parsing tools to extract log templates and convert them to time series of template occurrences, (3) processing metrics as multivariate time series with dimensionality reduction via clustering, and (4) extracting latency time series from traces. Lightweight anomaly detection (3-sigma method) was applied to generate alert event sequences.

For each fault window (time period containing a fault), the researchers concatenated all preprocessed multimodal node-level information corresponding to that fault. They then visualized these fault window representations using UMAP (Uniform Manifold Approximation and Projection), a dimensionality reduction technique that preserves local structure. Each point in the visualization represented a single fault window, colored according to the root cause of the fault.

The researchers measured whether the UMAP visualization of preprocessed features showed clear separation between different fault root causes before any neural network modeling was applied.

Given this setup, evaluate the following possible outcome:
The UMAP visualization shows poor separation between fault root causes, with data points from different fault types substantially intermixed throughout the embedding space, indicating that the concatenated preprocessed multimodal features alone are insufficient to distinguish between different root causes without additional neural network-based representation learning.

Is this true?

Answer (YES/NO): NO